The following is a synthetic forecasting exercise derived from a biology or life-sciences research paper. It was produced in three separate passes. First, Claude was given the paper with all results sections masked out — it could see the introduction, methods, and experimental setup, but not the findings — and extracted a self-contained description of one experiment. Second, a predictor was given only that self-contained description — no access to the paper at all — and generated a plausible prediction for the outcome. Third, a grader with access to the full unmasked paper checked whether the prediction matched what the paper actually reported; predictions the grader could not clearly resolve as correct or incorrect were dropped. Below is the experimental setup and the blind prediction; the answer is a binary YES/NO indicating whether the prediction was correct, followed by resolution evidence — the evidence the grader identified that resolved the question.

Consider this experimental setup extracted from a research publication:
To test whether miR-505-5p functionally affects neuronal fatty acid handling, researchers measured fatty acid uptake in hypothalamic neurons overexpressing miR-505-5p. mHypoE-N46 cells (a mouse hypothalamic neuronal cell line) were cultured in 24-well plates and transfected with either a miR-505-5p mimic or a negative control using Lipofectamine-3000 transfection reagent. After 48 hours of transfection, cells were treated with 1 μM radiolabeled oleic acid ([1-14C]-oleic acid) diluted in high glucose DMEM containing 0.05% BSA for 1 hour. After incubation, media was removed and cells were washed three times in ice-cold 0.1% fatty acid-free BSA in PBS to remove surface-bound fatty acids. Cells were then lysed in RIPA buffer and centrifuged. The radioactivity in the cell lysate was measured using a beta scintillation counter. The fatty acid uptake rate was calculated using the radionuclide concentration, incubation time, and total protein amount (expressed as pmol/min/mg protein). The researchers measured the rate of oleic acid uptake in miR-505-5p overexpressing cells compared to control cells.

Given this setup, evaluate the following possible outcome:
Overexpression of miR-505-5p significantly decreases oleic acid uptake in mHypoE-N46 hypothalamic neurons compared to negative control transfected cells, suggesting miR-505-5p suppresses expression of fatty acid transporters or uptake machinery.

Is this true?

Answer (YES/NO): YES